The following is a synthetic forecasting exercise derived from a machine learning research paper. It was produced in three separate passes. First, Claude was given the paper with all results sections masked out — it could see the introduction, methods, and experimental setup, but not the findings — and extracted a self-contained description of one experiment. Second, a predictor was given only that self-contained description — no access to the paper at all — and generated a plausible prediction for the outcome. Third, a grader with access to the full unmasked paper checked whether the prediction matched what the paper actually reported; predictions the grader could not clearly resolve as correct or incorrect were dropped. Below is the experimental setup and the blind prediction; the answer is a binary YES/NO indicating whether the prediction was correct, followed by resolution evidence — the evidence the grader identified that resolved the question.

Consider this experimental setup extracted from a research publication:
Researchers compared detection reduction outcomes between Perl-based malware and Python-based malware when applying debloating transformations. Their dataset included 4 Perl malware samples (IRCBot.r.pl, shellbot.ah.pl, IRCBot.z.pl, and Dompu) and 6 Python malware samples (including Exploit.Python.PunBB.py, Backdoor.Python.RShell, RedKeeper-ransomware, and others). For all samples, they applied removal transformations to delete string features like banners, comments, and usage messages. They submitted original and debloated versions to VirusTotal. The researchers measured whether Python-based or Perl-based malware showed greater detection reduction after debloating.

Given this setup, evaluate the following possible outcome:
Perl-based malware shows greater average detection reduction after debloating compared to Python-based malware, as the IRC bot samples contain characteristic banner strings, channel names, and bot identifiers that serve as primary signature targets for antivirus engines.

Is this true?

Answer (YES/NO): NO